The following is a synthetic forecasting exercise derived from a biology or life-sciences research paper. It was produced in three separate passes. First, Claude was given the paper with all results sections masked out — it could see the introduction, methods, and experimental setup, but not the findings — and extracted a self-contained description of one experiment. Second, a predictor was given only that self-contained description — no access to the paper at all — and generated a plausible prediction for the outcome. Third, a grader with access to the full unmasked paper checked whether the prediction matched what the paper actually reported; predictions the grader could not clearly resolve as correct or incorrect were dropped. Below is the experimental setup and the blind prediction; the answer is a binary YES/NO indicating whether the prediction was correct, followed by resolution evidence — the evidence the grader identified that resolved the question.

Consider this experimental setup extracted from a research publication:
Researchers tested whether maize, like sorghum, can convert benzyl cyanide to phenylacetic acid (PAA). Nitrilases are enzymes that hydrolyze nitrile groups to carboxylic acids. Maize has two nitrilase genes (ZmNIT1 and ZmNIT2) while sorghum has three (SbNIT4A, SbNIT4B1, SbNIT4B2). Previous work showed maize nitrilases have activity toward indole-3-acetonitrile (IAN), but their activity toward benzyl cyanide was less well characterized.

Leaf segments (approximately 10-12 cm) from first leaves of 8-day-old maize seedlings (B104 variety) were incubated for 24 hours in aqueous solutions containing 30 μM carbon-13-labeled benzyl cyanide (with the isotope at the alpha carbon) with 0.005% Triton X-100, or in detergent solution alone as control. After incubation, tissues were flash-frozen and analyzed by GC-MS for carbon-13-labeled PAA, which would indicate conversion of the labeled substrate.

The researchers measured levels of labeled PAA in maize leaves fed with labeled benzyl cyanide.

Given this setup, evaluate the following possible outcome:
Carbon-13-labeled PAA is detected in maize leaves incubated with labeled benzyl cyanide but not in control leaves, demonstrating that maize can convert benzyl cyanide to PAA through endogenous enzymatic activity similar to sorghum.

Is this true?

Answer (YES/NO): YES